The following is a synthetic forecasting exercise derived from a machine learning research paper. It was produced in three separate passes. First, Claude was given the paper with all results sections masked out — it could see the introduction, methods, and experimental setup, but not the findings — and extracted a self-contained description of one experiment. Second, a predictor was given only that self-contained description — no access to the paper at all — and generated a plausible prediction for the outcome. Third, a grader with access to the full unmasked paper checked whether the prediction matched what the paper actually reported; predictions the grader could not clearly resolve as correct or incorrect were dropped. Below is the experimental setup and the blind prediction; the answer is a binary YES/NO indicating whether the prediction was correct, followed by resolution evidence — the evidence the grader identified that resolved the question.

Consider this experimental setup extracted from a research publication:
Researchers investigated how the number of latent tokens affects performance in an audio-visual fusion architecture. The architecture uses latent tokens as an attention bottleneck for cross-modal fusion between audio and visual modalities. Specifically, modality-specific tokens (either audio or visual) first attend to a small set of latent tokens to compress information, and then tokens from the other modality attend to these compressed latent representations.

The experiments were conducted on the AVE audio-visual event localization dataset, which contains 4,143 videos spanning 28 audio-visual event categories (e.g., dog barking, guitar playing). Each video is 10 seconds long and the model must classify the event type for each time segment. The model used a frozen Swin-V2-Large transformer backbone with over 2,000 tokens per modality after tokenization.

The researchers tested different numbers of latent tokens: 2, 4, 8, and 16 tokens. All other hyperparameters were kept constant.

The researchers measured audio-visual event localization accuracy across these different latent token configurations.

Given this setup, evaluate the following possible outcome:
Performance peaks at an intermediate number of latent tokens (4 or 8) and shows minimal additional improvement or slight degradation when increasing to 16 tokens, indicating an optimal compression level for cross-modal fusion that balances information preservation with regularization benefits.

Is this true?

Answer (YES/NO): NO